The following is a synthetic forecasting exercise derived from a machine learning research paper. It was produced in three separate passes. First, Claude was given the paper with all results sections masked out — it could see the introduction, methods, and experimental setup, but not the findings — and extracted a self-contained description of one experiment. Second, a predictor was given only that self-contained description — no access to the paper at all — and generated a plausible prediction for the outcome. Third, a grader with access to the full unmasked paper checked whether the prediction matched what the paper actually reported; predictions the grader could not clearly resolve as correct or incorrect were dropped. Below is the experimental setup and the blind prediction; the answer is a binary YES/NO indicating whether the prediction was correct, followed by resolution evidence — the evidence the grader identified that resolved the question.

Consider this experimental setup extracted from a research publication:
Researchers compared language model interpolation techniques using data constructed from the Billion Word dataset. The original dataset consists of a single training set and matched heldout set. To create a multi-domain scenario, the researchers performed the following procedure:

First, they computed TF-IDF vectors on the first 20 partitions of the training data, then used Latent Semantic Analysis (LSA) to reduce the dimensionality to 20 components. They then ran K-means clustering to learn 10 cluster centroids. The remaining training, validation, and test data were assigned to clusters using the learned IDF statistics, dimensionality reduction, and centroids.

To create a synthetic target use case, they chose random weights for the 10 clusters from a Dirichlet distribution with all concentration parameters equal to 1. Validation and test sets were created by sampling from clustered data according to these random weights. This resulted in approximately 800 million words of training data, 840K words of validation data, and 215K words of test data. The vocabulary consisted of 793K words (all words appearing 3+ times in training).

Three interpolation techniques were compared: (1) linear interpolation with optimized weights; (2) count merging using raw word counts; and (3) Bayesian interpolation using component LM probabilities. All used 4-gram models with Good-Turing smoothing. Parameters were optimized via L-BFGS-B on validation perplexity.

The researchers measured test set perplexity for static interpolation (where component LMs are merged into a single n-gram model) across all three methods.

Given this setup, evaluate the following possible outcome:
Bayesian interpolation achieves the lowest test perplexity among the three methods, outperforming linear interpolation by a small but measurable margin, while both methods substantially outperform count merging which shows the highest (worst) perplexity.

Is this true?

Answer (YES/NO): NO